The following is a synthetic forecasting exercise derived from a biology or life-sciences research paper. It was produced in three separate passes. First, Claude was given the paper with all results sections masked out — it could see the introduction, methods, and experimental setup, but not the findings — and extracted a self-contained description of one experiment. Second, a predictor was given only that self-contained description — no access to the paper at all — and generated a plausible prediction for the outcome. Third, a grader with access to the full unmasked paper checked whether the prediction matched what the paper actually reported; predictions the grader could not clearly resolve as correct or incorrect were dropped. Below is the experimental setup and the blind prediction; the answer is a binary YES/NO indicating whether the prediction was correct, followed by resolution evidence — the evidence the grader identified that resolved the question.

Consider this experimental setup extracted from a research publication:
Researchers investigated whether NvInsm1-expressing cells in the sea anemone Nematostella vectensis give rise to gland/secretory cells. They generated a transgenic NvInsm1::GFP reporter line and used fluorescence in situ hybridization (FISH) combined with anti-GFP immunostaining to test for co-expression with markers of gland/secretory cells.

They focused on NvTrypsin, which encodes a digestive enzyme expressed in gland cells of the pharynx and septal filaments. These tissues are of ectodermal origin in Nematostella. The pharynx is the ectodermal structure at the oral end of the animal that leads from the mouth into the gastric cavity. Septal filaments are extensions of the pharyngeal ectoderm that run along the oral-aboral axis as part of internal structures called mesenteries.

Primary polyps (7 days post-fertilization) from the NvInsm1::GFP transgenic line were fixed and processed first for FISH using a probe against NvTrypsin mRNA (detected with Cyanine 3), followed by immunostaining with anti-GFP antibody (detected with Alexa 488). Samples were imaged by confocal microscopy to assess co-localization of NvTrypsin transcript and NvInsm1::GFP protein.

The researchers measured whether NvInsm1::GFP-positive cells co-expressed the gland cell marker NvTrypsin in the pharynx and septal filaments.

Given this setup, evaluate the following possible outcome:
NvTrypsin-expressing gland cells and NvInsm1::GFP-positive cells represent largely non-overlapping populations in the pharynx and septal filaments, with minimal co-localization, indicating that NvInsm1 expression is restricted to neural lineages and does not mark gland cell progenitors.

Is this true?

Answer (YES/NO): NO